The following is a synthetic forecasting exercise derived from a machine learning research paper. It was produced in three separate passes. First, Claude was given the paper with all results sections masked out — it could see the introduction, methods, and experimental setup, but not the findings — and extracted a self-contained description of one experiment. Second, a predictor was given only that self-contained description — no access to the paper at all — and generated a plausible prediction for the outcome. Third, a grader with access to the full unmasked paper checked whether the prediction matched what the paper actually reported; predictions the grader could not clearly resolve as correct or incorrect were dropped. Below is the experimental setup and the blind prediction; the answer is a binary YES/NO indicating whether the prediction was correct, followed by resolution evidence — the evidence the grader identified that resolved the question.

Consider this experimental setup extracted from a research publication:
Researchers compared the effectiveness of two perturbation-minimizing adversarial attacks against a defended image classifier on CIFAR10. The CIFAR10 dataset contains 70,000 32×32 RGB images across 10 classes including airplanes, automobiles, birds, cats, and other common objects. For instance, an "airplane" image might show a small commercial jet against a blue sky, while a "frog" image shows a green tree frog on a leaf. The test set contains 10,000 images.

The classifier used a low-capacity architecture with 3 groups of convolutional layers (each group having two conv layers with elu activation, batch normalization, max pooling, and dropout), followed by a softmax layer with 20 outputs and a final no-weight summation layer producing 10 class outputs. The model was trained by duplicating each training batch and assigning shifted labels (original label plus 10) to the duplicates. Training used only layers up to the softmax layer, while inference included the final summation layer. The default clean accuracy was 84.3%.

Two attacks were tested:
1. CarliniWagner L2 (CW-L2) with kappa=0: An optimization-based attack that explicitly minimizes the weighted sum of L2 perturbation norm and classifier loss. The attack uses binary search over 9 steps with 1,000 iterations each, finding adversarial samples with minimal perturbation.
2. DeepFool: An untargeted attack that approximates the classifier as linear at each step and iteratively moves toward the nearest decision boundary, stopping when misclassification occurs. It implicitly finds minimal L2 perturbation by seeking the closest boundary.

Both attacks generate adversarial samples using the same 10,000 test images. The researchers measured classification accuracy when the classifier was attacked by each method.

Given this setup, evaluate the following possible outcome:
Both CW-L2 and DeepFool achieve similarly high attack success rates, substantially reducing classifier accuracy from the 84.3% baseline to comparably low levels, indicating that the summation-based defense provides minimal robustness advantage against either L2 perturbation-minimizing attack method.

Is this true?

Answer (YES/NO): NO